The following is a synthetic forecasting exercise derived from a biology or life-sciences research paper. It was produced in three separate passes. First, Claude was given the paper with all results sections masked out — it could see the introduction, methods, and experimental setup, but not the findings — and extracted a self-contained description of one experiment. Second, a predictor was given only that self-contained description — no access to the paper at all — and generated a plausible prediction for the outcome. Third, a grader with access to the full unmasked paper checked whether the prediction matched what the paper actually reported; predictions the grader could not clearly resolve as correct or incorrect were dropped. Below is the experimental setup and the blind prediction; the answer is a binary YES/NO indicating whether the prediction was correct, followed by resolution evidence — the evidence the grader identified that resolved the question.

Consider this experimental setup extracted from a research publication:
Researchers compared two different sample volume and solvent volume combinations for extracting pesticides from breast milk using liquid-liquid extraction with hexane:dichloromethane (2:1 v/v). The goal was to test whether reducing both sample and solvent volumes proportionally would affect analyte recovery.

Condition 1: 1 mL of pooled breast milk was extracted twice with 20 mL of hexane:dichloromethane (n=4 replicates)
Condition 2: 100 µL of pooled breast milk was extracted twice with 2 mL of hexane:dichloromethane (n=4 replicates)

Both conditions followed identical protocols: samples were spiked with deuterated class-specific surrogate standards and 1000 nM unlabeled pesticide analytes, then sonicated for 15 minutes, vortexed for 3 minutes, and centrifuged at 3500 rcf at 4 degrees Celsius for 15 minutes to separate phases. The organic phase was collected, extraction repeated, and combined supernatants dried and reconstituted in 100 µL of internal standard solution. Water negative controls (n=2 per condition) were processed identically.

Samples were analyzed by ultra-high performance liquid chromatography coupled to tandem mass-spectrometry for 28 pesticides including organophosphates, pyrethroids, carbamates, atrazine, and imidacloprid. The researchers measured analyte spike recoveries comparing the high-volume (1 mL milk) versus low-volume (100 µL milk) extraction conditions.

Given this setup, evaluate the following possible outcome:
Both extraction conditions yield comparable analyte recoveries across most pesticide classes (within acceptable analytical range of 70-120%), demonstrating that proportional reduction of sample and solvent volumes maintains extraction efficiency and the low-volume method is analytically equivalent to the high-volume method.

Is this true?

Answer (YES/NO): NO